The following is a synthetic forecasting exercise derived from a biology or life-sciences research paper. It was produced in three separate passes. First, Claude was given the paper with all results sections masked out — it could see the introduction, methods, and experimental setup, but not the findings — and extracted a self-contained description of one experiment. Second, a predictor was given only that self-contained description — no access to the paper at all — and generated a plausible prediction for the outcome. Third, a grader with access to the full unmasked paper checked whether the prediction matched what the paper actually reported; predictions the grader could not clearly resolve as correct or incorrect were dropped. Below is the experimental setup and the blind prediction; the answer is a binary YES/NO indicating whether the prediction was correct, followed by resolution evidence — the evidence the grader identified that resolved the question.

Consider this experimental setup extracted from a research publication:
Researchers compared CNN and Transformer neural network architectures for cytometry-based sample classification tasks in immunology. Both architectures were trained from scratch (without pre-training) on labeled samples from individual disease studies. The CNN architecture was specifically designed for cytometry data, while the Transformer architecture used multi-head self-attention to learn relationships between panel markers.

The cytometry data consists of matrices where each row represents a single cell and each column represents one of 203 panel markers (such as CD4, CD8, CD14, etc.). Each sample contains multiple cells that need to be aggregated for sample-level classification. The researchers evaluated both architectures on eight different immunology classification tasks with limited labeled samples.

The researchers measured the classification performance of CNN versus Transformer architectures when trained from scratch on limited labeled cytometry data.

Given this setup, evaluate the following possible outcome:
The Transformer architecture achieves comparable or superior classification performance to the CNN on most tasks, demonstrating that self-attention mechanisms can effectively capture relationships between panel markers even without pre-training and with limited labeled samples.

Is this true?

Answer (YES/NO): YES